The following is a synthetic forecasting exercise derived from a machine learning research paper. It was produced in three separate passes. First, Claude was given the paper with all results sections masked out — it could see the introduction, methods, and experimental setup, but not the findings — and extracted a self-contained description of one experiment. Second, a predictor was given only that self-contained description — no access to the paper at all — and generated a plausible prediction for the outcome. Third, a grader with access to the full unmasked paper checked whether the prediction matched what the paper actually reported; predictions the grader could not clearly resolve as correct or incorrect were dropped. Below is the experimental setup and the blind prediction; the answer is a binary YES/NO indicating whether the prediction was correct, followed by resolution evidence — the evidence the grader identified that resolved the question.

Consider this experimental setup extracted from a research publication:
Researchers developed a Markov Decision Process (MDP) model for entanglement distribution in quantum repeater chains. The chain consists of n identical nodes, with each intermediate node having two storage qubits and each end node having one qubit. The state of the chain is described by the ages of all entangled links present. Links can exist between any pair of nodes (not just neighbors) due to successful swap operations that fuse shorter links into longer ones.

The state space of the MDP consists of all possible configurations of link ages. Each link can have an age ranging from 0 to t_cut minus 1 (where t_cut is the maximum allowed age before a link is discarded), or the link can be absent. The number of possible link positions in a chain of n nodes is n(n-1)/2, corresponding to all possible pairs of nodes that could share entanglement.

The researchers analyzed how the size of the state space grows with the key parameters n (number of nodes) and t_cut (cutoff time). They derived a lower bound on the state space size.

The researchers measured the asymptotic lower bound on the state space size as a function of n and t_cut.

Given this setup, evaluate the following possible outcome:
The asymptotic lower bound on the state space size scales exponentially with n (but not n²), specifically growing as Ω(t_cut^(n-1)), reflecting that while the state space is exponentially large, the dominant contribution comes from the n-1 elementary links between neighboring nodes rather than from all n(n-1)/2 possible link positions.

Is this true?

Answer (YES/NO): NO